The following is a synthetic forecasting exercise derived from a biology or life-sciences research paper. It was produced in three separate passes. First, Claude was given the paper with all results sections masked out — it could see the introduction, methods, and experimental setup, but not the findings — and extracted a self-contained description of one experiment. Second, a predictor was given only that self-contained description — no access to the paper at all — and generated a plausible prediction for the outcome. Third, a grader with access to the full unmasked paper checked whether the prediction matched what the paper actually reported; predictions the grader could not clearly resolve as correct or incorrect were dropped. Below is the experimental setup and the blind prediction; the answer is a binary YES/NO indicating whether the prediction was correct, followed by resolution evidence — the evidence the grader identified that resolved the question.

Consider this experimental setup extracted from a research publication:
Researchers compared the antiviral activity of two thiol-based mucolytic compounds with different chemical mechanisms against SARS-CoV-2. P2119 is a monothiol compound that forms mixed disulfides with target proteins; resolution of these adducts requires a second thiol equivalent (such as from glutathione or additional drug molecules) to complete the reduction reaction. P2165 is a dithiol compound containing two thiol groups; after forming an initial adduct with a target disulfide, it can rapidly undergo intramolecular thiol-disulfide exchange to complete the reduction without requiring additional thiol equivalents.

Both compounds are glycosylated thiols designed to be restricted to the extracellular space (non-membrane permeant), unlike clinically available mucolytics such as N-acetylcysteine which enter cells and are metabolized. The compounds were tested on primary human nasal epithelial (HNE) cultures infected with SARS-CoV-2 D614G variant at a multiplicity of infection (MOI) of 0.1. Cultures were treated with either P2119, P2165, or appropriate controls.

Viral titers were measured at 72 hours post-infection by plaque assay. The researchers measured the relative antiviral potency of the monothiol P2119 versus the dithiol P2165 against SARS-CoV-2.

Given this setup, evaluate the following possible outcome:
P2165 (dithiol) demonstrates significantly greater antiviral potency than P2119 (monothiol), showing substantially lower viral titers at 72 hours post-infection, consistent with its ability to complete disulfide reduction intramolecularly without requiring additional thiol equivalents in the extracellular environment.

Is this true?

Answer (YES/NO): YES